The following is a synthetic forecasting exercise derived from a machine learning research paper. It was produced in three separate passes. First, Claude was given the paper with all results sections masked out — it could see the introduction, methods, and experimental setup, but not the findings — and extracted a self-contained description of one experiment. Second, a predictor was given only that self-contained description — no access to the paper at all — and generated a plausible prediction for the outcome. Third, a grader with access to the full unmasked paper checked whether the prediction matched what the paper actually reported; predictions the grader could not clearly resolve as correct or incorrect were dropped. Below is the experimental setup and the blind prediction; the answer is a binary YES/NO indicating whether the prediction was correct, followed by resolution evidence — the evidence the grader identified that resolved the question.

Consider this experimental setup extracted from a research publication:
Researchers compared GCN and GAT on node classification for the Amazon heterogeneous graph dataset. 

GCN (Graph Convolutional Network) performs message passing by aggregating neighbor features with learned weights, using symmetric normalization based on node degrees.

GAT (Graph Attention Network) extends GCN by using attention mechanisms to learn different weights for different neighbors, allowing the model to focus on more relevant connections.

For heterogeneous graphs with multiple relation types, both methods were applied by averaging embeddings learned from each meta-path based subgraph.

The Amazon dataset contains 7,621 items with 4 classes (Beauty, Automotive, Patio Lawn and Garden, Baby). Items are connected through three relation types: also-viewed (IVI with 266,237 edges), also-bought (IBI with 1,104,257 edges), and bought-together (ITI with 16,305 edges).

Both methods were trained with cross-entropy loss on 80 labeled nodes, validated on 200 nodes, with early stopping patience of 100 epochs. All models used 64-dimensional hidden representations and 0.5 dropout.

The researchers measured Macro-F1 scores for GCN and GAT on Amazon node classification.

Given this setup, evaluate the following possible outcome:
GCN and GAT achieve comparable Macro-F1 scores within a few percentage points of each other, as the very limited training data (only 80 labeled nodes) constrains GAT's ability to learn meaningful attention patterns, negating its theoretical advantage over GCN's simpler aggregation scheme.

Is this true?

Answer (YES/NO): NO